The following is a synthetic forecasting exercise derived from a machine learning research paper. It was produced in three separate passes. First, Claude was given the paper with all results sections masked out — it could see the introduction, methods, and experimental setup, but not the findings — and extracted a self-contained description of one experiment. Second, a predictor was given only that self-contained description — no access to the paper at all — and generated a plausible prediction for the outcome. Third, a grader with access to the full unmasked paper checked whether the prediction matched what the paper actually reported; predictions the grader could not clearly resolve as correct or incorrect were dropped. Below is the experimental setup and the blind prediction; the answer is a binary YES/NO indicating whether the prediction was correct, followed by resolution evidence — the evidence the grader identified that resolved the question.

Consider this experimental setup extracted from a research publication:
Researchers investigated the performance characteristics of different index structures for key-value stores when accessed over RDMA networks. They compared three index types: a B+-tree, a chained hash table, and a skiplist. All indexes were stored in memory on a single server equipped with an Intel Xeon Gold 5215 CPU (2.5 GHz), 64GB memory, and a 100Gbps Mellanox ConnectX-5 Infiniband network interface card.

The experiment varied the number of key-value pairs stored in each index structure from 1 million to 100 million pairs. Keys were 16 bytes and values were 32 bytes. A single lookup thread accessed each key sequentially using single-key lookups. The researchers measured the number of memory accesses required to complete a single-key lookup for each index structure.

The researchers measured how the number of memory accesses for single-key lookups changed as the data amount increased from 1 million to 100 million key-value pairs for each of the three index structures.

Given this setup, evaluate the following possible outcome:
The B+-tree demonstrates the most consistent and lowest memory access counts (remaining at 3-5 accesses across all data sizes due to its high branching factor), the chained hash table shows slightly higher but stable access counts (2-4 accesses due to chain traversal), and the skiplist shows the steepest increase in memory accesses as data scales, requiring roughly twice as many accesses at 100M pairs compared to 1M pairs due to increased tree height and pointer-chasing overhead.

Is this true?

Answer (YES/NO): NO